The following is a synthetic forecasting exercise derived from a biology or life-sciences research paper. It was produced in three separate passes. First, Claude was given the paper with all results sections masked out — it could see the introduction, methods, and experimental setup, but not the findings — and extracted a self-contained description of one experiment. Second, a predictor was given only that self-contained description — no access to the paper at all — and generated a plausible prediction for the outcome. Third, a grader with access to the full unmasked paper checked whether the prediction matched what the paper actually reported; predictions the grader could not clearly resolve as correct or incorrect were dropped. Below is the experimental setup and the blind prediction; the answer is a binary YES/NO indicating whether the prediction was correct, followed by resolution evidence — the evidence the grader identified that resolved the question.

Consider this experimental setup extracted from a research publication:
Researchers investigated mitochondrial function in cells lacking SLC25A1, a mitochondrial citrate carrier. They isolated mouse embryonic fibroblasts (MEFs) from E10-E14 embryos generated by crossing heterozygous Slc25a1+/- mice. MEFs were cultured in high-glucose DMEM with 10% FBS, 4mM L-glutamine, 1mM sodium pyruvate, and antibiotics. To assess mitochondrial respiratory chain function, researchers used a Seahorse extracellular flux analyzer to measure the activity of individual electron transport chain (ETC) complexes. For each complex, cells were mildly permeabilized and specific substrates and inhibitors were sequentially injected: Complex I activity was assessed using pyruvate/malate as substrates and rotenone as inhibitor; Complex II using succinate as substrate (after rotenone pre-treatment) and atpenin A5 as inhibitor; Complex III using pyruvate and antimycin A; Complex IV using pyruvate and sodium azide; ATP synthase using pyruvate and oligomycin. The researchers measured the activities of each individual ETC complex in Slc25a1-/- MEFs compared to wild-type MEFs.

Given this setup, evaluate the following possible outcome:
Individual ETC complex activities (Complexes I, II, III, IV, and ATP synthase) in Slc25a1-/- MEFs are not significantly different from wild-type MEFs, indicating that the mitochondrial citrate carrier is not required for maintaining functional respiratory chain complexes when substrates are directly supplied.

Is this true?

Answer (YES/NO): NO